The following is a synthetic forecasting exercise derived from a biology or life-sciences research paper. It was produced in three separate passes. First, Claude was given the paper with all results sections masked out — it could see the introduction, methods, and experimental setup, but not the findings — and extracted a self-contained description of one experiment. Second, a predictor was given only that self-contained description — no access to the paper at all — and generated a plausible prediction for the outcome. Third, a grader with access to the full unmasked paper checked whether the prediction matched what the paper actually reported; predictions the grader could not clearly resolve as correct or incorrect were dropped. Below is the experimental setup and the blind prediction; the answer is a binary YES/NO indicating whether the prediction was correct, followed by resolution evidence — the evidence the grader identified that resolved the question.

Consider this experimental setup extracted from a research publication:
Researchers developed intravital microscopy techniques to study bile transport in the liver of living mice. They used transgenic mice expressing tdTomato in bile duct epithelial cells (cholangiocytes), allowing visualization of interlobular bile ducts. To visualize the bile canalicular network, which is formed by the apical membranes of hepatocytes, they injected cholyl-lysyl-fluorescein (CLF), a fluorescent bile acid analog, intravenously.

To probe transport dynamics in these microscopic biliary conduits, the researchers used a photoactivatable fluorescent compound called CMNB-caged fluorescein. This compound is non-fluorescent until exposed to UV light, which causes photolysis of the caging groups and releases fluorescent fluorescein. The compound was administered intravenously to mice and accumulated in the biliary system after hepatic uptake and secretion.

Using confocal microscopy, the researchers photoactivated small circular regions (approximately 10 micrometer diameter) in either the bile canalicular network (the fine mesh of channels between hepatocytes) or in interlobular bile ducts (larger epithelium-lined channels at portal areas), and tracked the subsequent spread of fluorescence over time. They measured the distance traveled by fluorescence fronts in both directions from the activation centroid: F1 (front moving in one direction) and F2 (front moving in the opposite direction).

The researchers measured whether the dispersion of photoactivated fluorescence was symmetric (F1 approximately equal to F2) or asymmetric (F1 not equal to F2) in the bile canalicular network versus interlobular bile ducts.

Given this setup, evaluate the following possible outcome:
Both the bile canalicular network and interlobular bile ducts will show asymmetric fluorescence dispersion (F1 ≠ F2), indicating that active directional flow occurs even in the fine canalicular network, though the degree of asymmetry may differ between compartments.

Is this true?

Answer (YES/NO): NO